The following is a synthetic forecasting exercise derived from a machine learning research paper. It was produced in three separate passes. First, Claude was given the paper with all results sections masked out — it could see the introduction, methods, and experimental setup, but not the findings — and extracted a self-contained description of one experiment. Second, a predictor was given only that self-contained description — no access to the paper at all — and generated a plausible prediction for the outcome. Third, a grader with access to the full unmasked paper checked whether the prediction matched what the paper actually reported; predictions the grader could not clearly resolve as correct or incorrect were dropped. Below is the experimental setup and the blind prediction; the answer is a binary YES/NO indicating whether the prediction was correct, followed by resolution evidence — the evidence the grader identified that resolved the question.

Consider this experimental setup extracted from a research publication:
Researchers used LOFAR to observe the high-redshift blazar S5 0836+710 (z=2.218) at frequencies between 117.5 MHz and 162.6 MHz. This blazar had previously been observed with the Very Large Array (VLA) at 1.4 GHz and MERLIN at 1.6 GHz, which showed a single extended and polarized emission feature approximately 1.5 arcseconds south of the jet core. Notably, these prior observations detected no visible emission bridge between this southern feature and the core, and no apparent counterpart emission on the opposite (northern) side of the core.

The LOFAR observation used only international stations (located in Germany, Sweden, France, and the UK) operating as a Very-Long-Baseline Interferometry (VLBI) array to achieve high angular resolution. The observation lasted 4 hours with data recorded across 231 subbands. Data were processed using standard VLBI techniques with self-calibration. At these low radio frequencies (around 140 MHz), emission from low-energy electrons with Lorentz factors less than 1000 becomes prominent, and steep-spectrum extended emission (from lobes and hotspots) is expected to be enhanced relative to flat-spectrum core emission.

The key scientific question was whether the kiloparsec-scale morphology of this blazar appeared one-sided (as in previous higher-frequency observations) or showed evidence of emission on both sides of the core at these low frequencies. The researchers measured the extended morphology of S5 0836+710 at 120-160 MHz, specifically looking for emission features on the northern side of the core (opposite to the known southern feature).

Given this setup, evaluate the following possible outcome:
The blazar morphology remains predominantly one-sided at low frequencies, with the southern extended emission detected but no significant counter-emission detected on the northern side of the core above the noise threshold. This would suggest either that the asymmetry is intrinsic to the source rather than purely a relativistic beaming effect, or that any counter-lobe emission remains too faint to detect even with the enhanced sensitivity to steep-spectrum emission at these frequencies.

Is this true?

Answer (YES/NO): NO